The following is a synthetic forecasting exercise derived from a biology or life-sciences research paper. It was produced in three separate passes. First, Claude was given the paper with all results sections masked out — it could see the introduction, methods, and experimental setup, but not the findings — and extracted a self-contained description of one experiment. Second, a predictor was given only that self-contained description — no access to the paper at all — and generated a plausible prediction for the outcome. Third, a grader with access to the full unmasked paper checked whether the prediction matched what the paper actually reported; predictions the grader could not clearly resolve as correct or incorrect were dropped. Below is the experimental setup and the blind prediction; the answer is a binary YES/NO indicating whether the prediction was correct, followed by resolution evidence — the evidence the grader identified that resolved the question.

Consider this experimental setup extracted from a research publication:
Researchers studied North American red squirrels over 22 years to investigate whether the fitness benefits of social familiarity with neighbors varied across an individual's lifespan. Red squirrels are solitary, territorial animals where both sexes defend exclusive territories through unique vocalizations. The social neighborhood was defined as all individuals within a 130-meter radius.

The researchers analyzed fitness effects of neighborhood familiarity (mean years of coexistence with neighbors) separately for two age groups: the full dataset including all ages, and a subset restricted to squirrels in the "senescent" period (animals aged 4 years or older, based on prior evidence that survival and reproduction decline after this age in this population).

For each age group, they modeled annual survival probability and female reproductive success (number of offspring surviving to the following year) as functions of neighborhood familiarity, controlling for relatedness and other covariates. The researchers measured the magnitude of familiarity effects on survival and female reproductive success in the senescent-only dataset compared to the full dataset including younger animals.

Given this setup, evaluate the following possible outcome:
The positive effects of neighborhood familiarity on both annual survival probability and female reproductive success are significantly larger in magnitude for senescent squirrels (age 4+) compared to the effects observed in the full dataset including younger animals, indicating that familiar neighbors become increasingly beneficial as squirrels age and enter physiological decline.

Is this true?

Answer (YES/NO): NO